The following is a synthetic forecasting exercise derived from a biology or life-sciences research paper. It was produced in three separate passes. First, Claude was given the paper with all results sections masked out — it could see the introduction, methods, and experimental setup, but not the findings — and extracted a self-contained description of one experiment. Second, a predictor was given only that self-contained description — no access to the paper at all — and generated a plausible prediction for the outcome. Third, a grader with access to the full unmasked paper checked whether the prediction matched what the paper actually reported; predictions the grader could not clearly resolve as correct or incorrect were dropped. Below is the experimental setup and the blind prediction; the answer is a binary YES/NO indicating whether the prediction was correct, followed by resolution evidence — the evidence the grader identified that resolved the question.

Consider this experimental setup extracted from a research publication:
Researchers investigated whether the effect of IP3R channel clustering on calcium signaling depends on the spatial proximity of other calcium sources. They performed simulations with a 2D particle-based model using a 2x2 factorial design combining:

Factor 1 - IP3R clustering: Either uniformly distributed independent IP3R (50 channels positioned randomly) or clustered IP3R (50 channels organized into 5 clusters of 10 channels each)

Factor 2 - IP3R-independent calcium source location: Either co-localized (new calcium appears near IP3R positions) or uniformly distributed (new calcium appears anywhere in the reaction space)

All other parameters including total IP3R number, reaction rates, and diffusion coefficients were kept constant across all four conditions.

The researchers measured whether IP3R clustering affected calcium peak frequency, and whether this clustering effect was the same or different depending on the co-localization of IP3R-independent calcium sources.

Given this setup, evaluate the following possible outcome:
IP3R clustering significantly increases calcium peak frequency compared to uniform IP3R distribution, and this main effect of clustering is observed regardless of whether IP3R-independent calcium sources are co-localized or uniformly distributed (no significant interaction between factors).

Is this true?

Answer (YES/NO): NO